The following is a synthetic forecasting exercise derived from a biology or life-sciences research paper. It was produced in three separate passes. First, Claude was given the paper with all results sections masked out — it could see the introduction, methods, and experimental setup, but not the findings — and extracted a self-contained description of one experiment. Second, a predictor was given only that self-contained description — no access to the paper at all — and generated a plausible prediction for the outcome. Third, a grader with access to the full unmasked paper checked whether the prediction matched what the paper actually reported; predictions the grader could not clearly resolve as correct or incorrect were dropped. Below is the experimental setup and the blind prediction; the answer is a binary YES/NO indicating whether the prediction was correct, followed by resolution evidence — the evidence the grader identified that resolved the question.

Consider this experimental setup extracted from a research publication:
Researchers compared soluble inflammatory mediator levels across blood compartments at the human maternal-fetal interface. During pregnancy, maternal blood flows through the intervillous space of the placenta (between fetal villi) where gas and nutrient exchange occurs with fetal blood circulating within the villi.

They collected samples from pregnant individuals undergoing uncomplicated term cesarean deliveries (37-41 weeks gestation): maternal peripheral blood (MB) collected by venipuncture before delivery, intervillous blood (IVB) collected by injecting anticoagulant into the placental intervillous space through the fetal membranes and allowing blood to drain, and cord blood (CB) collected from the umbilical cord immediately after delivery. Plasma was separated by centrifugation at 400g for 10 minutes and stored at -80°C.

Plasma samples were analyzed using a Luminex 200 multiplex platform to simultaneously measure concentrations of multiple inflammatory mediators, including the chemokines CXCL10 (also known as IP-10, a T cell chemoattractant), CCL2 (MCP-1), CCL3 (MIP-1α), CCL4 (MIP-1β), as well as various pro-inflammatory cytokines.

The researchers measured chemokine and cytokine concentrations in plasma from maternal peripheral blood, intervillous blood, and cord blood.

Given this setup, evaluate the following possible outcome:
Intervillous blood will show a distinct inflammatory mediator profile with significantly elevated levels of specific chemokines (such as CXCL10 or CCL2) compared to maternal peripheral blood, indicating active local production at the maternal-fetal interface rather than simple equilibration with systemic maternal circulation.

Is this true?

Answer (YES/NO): YES